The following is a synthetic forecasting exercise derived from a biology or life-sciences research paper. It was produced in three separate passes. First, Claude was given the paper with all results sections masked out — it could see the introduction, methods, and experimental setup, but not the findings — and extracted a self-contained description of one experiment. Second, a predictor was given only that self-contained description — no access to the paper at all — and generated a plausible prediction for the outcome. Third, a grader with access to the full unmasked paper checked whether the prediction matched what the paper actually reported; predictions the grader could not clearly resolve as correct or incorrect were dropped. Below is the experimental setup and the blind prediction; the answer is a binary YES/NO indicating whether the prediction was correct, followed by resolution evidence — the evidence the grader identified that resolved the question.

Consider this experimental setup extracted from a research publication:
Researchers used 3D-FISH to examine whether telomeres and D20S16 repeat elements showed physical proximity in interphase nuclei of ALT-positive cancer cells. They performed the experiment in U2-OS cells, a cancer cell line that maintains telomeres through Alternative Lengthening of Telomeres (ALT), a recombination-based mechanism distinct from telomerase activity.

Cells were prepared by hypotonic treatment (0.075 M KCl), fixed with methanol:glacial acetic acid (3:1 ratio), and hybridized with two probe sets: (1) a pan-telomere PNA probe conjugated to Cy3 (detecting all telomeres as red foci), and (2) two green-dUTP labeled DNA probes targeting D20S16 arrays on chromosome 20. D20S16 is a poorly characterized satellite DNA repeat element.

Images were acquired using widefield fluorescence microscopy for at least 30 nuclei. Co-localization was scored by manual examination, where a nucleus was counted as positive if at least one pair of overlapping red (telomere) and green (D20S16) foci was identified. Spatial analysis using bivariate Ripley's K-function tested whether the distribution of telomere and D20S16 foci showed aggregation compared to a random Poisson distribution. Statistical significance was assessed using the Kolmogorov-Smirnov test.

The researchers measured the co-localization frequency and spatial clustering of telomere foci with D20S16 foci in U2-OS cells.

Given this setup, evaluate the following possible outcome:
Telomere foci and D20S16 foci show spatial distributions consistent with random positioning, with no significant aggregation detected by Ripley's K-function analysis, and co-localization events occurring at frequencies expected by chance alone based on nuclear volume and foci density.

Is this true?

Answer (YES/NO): NO